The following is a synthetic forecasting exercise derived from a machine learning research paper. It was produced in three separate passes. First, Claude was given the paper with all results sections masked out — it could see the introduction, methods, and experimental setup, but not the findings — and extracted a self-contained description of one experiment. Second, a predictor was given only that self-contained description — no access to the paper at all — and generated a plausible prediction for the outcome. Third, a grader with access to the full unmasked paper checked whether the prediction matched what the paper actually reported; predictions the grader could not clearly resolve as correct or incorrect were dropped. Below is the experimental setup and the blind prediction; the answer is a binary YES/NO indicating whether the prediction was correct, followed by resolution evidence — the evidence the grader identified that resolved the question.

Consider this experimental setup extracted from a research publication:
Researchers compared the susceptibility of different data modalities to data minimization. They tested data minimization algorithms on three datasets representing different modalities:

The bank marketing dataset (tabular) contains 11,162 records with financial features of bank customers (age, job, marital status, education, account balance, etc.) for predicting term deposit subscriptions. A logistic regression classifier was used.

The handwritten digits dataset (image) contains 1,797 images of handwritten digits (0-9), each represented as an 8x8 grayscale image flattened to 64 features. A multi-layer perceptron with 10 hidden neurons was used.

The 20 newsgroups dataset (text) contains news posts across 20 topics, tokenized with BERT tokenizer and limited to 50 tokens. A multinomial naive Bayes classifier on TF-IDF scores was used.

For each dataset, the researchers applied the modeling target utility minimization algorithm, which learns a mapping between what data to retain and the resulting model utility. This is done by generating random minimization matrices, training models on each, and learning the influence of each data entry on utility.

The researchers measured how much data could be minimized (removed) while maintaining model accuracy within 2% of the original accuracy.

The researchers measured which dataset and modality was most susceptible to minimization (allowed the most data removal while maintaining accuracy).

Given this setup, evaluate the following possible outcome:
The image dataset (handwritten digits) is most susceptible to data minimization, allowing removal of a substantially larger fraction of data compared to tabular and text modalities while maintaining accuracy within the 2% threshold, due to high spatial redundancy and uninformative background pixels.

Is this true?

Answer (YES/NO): YES